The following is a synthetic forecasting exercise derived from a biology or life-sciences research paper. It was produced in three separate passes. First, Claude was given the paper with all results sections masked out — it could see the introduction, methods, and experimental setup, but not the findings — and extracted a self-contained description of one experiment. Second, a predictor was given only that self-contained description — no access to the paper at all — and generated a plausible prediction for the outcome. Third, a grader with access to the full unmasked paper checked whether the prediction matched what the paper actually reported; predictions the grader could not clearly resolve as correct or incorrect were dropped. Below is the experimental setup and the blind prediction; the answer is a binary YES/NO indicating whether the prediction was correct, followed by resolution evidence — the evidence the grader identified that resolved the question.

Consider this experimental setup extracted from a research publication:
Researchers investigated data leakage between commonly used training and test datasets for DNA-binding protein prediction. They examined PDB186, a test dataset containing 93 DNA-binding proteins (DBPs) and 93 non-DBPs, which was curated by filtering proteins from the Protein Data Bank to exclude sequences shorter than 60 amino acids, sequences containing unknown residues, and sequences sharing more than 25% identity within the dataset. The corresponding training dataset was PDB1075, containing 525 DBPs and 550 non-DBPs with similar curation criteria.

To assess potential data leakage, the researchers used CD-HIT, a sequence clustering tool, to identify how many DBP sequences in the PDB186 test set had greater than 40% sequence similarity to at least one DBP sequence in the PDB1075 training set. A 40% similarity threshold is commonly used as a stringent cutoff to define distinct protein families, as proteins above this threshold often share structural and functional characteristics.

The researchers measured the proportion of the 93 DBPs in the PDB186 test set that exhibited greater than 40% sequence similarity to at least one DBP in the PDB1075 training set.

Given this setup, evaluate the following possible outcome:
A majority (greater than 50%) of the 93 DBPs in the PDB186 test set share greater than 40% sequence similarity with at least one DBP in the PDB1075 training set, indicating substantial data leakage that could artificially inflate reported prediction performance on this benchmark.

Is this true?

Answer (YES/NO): YES